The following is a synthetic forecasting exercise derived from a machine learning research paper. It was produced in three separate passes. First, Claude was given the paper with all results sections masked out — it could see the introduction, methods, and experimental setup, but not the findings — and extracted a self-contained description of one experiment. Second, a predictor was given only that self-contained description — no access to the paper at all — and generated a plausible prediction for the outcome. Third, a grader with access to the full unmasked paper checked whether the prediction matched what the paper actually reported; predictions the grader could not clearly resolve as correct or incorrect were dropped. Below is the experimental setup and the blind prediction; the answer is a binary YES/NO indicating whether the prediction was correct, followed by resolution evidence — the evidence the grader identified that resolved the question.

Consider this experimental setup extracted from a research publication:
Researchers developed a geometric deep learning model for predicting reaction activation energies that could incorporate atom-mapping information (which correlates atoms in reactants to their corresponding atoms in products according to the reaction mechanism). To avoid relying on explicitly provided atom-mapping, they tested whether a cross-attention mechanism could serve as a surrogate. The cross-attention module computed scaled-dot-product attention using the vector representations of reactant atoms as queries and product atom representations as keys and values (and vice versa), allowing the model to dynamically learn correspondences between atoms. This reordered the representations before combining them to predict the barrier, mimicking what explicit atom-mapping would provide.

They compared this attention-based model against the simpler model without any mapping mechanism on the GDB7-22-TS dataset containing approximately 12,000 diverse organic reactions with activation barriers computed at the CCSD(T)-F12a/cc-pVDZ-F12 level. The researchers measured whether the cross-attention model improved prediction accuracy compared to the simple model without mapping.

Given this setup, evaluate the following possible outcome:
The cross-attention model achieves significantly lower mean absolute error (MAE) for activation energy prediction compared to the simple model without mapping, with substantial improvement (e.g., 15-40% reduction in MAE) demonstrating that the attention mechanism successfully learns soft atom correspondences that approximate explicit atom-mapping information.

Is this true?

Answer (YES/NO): NO